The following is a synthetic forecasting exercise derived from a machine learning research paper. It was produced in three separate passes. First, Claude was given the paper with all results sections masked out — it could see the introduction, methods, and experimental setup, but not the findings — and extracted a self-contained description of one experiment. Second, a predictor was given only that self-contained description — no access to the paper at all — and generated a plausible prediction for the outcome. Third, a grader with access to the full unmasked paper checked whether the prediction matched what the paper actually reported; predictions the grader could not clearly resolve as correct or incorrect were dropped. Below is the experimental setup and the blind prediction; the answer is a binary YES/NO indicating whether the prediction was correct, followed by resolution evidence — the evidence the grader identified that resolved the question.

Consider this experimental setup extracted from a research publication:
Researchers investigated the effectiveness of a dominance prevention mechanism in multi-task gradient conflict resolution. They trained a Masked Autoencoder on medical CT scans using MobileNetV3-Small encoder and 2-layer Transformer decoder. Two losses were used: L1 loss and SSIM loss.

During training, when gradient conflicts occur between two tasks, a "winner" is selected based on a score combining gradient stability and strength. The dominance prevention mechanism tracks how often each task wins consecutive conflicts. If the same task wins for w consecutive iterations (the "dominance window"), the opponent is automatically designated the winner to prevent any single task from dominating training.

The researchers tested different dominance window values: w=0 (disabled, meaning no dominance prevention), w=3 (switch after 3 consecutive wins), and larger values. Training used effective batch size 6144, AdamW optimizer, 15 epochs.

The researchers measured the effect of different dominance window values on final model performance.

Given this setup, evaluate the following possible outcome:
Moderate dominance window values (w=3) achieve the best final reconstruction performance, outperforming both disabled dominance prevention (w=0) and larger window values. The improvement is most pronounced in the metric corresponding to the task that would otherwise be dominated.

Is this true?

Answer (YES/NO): NO